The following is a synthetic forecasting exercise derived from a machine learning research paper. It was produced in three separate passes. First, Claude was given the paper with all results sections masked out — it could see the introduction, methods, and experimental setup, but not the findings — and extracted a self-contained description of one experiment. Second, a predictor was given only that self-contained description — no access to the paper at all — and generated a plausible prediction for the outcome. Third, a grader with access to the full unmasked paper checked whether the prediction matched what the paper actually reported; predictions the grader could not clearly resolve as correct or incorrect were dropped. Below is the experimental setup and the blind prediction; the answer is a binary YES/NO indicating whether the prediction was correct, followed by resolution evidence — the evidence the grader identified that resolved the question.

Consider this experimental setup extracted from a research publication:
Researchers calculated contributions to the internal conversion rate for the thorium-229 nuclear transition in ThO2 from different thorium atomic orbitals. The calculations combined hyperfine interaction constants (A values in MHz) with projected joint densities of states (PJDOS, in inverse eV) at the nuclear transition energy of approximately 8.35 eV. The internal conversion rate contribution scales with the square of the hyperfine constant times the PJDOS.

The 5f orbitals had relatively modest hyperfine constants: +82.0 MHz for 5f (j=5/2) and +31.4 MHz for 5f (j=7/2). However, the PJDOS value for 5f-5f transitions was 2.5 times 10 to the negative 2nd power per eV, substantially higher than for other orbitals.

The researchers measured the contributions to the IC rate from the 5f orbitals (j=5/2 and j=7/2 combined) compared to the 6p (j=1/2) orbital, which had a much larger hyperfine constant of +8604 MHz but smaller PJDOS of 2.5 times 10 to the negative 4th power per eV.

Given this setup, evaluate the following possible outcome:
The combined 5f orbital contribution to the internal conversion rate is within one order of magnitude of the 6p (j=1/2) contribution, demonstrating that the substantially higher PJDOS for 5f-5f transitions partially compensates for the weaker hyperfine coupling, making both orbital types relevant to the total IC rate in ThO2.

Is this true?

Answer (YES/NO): YES